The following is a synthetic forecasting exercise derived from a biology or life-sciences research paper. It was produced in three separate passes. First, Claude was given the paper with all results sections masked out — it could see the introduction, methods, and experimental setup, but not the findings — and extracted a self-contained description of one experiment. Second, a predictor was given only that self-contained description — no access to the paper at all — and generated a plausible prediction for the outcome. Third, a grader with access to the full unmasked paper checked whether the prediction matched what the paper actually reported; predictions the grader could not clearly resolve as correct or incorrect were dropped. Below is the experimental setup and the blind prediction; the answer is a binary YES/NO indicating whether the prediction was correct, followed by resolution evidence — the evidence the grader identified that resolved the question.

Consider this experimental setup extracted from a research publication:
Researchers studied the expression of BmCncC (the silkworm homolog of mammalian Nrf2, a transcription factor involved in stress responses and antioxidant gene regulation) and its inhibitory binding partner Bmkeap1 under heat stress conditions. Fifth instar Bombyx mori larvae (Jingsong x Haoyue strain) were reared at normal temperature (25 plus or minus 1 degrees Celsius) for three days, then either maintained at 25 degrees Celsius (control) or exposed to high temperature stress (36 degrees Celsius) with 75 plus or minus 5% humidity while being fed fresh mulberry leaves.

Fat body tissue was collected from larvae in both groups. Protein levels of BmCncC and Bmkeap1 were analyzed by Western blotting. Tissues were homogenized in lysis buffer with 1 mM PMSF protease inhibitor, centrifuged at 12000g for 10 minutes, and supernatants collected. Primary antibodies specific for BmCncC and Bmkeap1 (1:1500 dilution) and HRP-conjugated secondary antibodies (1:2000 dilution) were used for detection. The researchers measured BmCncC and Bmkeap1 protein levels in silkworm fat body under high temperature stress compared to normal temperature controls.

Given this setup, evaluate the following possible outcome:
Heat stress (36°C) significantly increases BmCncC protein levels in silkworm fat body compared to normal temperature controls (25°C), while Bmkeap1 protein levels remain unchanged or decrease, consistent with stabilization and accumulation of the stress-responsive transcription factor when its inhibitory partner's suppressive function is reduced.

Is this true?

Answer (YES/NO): YES